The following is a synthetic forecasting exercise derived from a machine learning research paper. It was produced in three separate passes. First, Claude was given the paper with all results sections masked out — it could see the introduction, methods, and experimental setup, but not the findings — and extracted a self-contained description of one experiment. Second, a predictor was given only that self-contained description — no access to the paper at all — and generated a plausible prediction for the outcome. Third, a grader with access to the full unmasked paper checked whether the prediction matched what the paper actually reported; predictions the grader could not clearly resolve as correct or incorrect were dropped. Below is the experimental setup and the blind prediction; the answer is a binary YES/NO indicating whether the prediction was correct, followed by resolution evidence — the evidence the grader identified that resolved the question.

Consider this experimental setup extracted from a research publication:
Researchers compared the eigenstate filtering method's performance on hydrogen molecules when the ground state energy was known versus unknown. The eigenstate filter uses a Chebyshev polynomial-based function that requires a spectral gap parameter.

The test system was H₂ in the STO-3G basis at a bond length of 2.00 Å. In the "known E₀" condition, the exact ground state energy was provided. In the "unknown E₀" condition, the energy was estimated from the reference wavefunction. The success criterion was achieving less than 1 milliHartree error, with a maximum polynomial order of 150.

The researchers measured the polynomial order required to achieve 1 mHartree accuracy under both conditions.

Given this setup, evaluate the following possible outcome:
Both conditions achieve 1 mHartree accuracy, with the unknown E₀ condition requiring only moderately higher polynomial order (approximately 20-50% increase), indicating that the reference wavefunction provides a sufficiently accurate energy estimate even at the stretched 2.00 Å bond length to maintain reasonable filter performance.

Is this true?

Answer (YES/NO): NO